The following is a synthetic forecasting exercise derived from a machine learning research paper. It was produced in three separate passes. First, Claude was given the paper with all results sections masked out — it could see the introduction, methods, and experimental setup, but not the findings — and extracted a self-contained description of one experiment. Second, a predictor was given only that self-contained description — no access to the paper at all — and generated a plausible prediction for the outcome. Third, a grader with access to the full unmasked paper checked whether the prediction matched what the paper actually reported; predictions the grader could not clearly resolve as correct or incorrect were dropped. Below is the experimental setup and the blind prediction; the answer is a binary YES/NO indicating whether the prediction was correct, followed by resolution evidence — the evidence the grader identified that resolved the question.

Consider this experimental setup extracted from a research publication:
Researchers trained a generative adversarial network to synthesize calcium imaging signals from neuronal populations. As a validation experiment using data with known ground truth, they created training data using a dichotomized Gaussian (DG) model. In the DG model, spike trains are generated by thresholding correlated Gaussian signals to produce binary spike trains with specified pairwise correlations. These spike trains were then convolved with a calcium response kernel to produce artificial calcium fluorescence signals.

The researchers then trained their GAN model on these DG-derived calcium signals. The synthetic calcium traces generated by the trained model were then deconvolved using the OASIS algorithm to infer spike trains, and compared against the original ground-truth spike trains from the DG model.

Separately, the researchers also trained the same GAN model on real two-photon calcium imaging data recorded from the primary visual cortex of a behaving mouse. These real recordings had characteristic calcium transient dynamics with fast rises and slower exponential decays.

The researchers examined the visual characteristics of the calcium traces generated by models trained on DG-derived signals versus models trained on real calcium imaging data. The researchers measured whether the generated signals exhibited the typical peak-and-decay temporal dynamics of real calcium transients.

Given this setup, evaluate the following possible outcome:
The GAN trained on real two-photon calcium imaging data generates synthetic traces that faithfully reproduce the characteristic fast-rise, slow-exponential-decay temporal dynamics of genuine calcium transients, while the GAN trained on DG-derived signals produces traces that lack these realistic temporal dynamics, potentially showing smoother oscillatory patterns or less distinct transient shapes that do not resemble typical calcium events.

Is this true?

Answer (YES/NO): YES